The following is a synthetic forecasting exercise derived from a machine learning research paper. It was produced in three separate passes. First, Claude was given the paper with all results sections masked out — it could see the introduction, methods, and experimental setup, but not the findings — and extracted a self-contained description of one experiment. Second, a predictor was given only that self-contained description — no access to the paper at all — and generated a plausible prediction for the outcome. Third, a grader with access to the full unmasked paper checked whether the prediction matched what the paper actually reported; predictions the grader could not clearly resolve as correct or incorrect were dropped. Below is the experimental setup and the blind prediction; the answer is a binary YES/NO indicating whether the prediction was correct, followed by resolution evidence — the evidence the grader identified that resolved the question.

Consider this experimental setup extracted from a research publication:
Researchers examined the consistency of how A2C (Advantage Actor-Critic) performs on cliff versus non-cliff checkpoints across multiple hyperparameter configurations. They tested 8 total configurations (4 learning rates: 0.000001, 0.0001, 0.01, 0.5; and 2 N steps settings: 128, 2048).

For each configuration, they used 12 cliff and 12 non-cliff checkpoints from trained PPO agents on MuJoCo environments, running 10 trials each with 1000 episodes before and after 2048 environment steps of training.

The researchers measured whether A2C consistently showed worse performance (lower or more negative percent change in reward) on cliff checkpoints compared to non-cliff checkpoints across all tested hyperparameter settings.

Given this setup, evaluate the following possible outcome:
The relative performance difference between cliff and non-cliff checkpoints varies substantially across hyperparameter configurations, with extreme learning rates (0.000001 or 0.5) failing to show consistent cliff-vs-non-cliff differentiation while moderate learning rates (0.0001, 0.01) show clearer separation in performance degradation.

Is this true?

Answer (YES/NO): NO